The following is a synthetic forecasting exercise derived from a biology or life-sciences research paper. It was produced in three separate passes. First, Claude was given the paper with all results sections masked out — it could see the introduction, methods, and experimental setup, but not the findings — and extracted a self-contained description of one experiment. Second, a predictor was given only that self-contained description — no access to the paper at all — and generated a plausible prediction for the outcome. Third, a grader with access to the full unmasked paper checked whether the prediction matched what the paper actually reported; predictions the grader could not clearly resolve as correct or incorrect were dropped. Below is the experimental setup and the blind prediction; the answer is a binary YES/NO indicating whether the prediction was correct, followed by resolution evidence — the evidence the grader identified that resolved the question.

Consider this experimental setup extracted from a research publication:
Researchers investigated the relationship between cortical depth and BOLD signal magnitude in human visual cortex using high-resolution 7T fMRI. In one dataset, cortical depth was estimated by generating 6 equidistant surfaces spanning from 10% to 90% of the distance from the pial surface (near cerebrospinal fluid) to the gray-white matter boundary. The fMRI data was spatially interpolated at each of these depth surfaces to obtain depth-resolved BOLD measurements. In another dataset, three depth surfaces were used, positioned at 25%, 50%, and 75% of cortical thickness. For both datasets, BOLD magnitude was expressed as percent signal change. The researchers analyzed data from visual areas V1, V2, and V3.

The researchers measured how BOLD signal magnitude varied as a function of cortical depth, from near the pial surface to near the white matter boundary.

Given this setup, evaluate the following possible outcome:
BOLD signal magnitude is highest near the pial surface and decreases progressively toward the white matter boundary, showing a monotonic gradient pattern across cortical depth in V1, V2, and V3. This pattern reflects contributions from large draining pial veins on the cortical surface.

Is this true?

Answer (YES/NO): YES